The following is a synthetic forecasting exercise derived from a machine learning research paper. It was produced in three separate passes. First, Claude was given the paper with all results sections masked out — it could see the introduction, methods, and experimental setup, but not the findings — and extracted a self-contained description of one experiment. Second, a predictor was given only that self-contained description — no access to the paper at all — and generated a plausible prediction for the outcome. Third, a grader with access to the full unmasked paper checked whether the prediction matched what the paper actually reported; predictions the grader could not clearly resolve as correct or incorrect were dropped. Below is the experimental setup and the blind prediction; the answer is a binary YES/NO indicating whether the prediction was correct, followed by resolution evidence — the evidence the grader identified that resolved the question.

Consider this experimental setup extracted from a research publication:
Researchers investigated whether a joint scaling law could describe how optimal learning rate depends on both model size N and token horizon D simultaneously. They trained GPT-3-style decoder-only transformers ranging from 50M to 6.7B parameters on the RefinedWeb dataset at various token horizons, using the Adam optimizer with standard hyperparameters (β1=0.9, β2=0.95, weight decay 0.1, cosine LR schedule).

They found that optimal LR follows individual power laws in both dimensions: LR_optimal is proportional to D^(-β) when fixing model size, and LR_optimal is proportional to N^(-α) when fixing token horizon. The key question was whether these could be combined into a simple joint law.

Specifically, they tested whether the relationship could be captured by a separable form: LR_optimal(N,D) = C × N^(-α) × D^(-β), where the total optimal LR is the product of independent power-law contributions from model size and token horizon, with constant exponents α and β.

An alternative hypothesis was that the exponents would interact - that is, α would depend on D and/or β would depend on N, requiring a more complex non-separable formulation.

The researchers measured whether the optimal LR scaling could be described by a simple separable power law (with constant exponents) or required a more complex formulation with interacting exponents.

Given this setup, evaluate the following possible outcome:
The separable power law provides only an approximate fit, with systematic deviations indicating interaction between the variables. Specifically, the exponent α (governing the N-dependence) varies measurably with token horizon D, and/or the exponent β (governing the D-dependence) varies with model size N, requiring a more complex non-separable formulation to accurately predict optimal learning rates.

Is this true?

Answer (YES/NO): NO